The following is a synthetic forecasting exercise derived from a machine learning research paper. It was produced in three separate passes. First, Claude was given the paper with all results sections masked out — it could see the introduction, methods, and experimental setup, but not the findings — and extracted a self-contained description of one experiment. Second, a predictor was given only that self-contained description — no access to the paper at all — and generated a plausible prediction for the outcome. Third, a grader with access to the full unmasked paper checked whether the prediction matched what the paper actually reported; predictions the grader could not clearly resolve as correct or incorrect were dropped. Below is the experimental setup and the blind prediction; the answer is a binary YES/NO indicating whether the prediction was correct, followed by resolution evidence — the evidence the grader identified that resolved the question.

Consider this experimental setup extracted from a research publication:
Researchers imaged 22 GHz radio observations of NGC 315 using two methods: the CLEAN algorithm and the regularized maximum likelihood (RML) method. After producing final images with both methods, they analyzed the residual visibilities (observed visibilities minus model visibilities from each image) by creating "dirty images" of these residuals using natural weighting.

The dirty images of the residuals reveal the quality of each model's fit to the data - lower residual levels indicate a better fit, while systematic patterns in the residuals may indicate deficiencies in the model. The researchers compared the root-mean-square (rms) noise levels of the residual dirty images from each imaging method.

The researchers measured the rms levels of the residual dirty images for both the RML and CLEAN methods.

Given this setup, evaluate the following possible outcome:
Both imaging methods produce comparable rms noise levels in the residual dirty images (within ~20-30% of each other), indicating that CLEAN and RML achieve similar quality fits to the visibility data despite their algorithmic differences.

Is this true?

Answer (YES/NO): NO